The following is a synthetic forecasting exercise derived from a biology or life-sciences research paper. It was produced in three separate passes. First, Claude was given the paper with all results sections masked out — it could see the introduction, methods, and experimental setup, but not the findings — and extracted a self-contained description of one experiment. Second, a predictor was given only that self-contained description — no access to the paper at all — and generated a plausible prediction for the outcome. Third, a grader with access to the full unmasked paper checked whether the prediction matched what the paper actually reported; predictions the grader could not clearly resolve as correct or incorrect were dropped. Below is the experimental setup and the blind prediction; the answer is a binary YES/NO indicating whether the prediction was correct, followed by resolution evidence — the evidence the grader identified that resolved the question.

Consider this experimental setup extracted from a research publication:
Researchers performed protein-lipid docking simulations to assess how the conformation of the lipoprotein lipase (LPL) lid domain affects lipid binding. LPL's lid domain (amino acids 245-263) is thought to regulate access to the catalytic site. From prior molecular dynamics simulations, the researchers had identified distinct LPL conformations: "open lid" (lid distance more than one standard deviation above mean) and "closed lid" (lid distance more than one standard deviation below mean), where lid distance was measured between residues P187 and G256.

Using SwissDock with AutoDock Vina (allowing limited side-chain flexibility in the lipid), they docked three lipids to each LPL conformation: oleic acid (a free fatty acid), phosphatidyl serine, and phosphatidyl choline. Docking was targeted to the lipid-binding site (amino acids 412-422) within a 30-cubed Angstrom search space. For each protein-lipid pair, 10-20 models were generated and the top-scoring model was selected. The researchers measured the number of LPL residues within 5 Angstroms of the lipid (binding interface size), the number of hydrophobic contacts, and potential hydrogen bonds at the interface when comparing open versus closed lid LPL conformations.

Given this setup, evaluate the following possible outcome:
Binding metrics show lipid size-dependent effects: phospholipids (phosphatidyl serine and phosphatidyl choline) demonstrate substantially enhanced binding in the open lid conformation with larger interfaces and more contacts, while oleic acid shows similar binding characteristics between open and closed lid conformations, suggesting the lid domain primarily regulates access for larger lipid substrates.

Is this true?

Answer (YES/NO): NO